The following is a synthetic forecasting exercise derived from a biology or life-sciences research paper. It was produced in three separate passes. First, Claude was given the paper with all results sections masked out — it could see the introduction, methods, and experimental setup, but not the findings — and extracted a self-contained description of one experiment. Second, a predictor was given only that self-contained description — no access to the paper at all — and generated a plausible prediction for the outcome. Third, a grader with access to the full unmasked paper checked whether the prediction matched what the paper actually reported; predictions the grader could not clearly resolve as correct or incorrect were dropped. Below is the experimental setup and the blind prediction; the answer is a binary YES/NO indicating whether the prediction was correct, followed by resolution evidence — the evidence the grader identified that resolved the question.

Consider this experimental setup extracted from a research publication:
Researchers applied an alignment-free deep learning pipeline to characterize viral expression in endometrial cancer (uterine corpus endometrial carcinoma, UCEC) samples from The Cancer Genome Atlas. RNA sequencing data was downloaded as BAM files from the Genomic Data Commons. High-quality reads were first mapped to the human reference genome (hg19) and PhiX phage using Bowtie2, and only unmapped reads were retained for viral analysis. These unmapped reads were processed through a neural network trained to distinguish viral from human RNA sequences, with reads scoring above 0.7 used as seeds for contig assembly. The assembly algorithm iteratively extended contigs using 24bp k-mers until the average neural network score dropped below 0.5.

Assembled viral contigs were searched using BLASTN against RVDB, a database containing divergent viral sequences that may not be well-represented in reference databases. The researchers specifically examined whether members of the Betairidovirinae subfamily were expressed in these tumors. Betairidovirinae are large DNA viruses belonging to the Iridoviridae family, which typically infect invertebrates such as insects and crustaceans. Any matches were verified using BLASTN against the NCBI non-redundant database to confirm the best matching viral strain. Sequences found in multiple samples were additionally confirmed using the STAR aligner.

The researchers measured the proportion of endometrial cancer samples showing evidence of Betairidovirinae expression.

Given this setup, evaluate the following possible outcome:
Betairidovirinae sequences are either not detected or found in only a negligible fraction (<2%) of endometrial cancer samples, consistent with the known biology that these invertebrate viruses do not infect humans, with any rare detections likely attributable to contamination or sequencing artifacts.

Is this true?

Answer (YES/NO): NO